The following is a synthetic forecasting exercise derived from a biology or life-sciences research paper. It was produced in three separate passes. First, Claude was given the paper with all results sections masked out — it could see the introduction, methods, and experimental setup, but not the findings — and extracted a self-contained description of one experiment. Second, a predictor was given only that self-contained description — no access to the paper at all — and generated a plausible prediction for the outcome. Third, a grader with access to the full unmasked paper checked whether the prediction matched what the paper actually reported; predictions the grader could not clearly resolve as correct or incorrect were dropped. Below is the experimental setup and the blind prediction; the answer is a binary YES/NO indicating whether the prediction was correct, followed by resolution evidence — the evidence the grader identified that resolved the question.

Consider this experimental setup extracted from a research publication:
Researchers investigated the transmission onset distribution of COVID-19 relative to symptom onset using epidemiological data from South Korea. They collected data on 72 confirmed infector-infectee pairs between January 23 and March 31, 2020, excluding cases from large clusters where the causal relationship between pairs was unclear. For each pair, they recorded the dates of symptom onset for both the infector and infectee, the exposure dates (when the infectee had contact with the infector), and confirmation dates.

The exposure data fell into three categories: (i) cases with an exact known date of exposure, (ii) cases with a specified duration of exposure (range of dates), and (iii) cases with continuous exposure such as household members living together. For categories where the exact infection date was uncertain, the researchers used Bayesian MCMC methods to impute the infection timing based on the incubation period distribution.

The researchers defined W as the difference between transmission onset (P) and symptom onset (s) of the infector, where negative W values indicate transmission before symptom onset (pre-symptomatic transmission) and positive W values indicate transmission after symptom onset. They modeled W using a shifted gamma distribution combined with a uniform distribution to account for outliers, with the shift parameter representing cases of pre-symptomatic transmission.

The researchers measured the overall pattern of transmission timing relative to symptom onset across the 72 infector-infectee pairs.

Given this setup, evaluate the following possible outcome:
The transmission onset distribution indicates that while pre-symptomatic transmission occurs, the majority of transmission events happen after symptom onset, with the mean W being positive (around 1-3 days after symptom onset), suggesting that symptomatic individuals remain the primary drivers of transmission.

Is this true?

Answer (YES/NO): YES